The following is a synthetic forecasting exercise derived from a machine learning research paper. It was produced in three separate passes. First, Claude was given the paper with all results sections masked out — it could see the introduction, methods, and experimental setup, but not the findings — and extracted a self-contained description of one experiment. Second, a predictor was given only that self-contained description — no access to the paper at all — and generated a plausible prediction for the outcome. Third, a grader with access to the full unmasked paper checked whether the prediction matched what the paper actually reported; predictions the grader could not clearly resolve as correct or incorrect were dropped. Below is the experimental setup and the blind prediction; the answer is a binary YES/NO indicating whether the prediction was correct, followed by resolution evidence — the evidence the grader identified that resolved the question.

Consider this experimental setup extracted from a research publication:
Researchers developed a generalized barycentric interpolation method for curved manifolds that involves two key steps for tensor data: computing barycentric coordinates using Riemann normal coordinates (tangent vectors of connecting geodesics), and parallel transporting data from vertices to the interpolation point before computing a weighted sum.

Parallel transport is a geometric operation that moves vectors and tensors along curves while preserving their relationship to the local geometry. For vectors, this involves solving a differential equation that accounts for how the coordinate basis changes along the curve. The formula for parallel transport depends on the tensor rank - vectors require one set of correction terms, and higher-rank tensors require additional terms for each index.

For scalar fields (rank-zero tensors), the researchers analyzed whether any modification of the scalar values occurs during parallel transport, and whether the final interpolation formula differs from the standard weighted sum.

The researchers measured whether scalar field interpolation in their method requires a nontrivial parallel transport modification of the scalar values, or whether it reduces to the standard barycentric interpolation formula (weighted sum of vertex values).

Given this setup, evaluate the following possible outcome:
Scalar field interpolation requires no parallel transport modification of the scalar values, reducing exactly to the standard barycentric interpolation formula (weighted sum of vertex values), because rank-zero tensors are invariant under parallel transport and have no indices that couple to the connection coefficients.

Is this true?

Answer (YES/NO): YES